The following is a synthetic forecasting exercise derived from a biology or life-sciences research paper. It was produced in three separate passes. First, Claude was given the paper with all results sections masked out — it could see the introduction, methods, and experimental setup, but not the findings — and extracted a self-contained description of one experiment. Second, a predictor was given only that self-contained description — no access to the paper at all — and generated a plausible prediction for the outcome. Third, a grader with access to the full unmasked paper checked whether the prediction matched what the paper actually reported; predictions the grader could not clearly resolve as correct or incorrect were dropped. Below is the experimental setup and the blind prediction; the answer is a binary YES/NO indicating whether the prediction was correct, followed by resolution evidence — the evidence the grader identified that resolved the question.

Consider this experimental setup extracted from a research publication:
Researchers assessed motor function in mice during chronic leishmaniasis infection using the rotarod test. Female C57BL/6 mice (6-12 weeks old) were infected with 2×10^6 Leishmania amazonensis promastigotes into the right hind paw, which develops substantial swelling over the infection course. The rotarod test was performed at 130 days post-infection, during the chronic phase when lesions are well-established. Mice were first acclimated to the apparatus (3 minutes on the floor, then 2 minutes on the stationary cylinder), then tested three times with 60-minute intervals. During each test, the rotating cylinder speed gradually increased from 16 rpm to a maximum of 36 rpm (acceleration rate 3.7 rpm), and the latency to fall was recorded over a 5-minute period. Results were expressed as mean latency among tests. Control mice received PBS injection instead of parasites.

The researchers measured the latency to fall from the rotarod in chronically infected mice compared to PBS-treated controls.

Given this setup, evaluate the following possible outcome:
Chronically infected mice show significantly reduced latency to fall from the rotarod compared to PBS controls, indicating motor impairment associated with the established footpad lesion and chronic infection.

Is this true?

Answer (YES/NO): NO